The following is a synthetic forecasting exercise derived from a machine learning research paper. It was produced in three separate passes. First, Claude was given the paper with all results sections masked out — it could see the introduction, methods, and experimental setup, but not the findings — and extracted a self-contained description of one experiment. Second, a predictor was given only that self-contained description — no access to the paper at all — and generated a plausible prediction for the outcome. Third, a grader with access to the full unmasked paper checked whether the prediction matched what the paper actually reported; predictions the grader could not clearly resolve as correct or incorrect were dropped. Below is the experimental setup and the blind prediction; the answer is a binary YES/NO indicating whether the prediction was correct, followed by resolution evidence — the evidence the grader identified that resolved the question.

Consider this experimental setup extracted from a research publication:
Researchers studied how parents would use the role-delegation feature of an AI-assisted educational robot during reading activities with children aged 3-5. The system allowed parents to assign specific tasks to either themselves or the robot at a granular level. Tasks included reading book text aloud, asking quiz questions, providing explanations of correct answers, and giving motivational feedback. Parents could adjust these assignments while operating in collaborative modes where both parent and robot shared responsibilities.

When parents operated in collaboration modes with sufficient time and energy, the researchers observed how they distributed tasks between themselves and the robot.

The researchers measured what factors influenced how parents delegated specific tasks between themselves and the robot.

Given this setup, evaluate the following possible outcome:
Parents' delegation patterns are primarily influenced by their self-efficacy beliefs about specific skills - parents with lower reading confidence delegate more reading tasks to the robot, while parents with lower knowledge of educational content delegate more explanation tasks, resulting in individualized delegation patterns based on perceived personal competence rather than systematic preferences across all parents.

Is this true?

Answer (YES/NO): NO